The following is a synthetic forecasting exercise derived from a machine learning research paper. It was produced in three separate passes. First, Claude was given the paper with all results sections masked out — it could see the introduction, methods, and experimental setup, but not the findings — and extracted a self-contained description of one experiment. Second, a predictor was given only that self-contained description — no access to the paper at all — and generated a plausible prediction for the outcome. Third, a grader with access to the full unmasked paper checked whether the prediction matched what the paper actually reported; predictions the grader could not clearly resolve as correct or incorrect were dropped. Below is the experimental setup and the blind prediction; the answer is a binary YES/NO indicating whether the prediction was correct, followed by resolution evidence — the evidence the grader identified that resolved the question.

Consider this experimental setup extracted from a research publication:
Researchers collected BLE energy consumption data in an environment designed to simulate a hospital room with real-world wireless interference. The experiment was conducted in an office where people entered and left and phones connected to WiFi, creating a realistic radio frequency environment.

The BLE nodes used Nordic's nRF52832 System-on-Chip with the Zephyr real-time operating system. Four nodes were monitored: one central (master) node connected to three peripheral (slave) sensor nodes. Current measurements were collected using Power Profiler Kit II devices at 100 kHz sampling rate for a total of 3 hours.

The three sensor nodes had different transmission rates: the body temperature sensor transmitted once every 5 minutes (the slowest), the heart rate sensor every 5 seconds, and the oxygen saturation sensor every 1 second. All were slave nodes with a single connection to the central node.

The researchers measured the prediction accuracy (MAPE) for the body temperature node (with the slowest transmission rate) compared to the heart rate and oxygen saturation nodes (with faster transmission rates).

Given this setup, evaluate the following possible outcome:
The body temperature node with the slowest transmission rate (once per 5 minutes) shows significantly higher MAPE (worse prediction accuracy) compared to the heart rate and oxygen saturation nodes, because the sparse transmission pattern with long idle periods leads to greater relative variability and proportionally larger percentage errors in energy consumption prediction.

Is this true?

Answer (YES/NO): NO